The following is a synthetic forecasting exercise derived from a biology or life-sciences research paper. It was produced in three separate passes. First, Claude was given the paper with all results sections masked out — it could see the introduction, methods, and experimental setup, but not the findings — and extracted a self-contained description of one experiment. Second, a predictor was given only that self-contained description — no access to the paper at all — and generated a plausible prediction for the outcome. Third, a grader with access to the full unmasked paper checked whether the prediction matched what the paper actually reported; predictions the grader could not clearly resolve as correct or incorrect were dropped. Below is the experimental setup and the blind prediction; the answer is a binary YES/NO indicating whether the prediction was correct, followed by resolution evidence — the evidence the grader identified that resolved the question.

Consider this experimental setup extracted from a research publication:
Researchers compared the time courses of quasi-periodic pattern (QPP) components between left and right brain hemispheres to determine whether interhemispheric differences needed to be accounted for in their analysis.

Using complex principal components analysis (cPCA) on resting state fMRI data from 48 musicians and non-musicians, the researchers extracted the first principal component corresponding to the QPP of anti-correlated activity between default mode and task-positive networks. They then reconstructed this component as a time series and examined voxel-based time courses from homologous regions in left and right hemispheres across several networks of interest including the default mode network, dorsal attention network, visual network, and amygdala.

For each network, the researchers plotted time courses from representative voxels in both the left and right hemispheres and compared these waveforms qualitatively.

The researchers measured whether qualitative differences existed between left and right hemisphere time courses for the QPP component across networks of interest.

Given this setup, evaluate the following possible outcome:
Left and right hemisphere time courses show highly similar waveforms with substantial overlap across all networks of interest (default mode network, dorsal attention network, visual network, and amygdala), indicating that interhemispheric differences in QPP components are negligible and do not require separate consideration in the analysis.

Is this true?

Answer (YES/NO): YES